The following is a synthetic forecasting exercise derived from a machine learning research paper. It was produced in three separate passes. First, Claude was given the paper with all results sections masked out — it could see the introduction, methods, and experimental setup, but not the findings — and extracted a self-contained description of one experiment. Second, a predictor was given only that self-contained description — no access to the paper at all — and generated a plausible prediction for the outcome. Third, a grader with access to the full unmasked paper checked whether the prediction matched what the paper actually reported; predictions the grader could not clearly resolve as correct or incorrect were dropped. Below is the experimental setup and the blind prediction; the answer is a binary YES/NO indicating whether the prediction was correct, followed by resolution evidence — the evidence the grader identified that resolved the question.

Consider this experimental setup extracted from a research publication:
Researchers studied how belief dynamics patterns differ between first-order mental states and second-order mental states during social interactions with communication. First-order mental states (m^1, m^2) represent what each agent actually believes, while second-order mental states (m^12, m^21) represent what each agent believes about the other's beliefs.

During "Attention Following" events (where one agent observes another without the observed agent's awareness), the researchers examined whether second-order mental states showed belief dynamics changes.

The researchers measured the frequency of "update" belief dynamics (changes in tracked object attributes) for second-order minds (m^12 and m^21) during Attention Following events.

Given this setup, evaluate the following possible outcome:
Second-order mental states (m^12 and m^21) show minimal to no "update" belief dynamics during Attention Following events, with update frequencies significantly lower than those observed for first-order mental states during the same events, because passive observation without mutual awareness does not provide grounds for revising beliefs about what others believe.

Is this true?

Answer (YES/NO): NO